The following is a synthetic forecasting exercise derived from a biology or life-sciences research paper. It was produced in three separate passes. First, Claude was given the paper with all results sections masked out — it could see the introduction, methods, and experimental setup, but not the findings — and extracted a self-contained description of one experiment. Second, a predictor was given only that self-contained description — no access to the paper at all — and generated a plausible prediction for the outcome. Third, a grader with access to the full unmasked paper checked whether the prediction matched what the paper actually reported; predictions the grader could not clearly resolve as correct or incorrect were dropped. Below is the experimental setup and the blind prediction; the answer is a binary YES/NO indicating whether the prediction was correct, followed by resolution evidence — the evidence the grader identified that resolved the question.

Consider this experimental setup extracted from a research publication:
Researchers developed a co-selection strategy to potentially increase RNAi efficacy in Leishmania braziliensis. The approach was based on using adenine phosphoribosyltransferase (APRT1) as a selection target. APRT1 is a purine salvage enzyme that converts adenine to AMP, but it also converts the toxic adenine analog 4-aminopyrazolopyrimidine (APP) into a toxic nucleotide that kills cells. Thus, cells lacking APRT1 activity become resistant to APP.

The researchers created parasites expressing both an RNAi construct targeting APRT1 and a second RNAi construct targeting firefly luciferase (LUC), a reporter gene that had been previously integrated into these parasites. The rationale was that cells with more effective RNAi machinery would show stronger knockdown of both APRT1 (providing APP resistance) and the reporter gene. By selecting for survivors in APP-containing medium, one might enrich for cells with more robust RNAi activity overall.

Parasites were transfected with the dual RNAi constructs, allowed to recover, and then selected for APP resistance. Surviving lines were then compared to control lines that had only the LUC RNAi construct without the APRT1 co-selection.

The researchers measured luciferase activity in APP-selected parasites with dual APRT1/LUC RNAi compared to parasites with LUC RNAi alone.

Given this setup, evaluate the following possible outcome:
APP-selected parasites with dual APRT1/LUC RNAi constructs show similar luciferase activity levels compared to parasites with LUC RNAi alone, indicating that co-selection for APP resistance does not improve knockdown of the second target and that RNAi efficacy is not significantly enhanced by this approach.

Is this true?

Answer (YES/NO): NO